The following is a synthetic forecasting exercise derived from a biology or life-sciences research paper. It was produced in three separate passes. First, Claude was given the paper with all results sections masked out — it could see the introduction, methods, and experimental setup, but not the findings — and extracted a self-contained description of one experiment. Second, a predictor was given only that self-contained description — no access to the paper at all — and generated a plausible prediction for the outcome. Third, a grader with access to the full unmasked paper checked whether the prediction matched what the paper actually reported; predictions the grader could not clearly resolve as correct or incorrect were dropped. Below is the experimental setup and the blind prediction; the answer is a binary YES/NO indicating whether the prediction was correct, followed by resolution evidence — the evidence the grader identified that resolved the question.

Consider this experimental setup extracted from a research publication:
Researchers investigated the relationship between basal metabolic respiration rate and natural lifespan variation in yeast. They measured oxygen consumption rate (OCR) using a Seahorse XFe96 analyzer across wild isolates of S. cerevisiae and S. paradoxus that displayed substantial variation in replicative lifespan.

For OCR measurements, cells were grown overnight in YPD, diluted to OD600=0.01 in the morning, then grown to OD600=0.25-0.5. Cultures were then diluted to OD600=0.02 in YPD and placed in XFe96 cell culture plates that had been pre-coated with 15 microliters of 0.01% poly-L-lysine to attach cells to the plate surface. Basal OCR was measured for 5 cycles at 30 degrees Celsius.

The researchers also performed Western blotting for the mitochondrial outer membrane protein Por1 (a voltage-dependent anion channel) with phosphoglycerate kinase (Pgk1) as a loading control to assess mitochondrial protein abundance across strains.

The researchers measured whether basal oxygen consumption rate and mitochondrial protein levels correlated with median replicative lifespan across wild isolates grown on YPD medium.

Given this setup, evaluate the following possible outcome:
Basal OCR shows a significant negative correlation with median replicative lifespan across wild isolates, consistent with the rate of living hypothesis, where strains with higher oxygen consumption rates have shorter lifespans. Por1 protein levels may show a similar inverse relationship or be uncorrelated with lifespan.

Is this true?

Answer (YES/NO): NO